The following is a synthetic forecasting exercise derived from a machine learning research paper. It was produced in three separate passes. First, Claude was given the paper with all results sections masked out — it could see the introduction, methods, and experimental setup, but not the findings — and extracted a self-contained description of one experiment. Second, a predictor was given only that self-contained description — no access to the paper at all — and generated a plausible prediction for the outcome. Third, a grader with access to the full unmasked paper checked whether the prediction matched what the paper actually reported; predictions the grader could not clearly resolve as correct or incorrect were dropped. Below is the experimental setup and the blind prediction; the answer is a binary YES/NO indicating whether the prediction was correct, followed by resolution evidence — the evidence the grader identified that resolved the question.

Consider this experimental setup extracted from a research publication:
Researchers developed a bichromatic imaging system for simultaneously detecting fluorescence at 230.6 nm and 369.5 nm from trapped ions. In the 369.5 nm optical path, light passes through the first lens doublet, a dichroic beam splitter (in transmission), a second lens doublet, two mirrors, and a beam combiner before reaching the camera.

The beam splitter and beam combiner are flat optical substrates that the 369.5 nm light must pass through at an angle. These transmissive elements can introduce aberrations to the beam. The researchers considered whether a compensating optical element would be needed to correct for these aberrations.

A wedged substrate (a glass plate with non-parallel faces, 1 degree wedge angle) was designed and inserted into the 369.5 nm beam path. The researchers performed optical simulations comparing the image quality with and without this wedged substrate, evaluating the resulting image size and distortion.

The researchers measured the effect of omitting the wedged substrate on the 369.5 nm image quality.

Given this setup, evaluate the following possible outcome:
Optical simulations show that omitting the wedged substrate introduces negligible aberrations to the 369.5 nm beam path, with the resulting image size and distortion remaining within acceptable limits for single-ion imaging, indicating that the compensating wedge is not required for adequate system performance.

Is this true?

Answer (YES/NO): NO